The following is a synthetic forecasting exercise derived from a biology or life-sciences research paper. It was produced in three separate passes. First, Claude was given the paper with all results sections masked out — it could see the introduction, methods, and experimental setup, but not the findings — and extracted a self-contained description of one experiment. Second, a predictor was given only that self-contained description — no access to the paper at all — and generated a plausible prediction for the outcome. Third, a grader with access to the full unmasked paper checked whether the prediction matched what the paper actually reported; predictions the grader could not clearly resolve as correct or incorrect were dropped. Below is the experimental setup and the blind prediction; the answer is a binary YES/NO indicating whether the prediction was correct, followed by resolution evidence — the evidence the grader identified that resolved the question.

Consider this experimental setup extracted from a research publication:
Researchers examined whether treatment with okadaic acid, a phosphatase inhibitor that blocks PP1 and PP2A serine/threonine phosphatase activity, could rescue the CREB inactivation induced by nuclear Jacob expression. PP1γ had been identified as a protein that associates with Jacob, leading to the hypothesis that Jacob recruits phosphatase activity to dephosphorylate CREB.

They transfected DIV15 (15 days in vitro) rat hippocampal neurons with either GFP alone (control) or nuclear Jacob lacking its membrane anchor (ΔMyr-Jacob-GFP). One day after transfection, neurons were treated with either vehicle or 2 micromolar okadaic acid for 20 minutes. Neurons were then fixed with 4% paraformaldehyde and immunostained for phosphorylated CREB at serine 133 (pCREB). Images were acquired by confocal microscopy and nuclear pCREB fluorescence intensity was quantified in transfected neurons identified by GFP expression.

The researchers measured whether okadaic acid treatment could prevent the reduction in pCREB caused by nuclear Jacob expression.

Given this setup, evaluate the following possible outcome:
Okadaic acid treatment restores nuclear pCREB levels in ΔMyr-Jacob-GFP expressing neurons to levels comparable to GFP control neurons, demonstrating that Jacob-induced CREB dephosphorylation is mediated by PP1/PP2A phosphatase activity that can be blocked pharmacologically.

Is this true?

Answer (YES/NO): YES